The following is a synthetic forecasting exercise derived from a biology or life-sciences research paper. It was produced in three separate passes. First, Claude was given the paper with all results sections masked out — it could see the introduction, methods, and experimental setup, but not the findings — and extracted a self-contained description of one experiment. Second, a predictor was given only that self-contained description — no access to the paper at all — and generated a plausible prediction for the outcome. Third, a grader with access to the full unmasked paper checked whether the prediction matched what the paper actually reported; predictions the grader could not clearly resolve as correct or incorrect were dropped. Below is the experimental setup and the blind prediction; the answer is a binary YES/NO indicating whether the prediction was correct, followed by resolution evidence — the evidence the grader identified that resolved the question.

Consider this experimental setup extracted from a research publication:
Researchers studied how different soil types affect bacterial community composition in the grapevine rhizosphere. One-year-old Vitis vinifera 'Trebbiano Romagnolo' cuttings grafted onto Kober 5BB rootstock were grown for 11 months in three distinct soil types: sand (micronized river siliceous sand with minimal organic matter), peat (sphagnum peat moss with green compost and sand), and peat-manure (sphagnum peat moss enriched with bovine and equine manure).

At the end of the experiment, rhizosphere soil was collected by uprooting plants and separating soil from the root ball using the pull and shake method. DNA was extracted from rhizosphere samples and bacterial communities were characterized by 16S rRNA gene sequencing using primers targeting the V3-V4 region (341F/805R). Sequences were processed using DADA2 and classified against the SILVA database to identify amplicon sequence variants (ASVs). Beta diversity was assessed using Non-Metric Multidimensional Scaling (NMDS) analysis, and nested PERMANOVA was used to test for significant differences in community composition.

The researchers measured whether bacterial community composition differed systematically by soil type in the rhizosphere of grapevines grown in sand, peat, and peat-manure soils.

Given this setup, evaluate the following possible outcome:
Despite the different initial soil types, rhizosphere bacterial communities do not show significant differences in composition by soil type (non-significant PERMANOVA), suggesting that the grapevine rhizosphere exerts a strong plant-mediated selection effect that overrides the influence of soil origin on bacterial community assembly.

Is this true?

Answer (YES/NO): NO